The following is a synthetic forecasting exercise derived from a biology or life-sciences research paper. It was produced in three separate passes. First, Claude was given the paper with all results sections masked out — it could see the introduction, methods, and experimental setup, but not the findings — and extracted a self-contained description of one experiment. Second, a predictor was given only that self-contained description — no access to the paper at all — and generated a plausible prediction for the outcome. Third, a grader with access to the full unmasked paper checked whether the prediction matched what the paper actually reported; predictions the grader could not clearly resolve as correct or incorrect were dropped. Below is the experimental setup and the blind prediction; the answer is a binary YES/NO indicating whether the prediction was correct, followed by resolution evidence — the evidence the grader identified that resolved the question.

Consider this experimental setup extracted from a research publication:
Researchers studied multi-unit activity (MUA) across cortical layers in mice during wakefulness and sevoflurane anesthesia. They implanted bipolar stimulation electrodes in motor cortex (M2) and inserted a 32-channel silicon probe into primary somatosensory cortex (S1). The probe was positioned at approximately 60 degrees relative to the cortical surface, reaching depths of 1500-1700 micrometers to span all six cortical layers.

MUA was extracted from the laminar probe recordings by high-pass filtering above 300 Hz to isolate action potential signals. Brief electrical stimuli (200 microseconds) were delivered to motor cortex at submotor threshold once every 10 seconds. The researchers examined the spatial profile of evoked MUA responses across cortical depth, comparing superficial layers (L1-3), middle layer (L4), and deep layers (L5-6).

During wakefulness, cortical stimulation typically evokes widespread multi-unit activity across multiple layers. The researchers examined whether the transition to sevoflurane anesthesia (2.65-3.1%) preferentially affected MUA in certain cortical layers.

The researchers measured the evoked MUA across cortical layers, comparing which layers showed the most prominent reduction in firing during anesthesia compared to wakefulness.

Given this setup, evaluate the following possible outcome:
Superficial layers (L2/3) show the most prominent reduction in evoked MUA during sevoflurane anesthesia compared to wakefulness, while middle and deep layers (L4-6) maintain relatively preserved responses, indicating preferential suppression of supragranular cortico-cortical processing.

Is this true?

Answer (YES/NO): NO